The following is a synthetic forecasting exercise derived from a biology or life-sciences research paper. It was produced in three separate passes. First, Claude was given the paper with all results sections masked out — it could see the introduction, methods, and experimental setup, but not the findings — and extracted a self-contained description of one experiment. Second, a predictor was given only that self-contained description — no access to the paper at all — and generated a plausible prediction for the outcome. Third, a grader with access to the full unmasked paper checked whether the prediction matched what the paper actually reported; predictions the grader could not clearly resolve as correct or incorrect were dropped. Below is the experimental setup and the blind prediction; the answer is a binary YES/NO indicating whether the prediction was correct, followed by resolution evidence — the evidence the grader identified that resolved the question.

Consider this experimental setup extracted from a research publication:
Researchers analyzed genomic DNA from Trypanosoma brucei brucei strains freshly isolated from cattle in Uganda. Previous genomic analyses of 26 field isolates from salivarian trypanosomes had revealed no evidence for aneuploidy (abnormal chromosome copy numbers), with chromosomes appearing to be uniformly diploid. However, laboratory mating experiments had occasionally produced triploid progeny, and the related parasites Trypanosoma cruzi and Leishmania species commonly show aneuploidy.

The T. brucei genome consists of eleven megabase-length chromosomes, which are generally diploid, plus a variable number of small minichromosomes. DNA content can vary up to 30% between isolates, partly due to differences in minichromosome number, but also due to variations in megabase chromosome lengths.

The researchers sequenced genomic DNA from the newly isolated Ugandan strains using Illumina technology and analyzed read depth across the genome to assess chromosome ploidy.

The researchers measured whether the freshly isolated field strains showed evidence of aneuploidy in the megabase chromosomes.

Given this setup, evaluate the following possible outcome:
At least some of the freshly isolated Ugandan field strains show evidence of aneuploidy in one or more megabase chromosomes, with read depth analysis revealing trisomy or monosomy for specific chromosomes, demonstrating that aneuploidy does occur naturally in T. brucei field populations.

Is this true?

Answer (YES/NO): YES